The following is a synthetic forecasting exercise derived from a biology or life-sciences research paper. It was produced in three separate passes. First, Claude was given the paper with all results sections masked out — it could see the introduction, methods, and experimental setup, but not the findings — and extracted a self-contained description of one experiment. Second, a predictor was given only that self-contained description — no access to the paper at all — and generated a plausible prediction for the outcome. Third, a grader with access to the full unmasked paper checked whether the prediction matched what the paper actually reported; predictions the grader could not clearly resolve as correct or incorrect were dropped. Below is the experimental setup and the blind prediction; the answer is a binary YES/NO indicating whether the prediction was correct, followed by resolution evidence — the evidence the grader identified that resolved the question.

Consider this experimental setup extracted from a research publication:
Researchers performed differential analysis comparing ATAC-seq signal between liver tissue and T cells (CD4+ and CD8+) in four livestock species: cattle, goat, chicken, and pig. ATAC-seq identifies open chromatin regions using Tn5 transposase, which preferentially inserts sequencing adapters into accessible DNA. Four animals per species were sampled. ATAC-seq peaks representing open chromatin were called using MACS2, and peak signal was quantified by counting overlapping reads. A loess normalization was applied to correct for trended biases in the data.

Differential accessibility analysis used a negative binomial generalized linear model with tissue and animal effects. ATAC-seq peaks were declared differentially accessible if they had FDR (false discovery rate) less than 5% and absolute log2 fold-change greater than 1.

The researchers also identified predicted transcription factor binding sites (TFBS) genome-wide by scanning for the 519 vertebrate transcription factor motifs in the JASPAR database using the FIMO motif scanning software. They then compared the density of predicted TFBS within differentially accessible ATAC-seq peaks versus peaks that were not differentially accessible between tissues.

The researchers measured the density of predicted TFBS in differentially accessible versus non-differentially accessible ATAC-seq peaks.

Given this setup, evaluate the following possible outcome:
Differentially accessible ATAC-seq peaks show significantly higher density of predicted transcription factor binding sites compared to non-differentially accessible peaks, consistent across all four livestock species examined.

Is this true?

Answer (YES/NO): NO